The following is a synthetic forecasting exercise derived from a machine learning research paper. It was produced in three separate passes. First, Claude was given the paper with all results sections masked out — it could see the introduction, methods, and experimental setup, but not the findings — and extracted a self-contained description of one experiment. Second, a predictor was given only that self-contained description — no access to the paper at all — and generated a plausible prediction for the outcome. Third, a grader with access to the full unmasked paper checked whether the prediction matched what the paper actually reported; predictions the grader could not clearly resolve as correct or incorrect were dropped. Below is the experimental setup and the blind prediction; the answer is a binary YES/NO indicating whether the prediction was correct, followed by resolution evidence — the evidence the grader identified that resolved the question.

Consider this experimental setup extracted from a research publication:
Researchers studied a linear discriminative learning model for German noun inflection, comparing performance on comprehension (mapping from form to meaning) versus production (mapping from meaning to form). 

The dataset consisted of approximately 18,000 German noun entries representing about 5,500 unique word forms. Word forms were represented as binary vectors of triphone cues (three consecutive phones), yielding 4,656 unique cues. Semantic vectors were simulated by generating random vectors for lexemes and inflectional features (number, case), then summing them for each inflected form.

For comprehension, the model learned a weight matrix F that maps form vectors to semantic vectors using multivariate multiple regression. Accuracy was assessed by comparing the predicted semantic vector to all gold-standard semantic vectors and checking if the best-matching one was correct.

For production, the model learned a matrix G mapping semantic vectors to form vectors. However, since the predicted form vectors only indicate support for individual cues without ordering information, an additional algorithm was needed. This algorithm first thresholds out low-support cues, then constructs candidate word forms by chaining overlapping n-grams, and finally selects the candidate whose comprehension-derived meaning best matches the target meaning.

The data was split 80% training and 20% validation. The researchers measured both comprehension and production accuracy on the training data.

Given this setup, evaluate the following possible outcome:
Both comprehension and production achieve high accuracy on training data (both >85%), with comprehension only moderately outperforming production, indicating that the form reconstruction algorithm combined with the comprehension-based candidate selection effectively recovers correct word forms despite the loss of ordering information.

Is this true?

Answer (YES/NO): NO